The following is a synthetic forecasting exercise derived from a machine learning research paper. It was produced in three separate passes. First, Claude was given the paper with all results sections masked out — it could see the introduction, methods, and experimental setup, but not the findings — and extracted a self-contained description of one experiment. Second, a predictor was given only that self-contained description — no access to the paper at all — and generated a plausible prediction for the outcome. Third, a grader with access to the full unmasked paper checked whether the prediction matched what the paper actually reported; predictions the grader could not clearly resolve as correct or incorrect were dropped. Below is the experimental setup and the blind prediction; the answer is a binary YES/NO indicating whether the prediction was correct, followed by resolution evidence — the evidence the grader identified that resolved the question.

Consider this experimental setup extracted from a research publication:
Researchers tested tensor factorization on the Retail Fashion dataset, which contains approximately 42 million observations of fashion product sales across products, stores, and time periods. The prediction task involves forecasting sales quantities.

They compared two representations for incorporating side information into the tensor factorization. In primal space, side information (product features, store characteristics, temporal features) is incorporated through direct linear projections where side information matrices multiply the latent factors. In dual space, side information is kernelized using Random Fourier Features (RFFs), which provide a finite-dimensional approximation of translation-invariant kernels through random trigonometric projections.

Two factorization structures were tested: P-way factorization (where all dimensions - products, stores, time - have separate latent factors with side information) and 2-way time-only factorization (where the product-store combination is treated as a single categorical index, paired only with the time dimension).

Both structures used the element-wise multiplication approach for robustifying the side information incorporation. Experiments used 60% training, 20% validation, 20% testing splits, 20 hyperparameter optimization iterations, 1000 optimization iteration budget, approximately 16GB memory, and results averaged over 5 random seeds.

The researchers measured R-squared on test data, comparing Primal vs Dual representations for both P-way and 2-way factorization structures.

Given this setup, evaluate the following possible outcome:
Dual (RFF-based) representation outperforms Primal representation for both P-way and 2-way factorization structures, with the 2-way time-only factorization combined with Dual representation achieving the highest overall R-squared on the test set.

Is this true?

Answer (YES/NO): YES